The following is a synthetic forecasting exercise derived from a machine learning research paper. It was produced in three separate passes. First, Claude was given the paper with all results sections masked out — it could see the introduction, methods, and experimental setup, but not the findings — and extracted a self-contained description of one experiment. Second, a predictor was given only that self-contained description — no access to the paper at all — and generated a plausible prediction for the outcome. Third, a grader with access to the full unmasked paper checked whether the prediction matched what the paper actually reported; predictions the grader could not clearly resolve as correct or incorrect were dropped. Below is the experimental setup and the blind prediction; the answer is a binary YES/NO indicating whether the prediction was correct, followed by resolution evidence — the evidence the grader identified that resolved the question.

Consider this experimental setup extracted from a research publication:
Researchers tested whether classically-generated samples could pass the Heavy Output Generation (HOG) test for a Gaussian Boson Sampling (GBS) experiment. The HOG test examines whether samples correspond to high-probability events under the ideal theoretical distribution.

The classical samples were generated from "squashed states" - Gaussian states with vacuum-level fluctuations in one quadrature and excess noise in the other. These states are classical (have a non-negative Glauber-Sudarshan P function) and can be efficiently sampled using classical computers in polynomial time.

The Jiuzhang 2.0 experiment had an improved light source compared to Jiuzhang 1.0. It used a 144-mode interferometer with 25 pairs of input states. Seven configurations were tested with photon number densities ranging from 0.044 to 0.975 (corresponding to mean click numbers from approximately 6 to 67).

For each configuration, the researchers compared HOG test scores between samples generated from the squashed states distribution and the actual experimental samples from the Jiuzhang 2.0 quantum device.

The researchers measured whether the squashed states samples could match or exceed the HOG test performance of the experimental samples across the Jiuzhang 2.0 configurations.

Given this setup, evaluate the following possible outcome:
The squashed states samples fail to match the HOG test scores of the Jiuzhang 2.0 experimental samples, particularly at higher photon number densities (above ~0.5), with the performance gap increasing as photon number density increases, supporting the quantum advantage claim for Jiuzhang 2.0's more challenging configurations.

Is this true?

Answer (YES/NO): NO